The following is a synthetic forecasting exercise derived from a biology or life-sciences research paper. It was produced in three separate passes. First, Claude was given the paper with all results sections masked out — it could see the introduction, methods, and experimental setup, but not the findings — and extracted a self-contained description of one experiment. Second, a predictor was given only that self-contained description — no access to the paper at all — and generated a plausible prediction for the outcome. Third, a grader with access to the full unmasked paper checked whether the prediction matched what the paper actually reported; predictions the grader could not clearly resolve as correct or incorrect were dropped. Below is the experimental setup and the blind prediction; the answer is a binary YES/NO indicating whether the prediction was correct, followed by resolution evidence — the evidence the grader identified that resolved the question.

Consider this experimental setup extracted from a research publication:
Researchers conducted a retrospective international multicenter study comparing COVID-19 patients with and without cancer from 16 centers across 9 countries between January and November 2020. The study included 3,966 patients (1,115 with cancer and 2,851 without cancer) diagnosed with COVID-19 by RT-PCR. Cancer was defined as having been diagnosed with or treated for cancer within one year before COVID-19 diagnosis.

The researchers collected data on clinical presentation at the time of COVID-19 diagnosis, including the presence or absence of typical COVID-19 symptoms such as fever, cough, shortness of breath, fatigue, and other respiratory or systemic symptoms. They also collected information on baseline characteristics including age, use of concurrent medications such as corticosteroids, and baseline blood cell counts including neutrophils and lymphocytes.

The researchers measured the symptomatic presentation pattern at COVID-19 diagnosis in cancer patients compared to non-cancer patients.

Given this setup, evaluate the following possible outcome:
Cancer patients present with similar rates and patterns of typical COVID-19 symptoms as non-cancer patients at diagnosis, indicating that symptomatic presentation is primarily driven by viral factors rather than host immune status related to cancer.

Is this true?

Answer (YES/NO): NO